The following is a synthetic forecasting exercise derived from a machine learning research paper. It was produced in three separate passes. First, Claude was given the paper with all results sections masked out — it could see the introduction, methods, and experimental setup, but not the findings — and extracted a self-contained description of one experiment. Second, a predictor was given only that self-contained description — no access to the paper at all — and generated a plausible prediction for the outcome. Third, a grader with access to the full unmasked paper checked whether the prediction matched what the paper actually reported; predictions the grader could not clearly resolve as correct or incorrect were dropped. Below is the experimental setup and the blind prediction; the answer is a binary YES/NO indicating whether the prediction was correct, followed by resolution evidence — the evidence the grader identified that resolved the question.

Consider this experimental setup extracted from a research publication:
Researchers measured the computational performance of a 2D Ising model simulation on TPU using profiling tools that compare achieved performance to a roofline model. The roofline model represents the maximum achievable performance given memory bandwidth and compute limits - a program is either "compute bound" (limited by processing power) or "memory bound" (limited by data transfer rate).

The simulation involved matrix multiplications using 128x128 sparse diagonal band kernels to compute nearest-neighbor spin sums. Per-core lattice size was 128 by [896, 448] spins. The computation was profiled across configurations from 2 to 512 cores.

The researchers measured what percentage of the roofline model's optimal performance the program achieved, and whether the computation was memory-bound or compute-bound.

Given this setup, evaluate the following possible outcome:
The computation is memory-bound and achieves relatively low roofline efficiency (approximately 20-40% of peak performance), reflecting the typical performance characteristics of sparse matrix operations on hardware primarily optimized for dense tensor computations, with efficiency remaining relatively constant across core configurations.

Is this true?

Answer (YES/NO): NO